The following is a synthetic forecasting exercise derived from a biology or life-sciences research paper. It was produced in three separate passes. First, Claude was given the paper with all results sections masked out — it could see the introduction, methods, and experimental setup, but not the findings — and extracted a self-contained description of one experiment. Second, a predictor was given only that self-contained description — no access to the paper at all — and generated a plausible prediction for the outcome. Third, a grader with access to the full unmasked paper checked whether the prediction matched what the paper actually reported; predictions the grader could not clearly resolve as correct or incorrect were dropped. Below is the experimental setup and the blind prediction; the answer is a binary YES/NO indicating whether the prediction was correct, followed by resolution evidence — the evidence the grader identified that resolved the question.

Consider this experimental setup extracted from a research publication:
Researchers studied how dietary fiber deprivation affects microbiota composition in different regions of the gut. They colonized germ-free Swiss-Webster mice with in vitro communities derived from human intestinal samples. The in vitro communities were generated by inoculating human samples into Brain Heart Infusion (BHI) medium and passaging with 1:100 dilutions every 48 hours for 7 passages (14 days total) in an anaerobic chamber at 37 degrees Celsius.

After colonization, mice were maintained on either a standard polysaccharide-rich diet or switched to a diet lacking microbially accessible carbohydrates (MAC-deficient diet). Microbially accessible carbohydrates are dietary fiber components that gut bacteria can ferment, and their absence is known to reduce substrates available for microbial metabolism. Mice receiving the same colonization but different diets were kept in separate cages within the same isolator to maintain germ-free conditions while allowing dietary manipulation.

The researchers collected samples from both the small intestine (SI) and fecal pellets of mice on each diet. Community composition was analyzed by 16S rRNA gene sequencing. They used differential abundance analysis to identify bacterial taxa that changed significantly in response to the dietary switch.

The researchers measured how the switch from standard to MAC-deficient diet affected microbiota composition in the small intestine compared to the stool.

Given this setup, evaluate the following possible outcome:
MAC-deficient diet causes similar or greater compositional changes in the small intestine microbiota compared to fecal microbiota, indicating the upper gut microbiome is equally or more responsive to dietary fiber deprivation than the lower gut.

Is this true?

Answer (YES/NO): YES